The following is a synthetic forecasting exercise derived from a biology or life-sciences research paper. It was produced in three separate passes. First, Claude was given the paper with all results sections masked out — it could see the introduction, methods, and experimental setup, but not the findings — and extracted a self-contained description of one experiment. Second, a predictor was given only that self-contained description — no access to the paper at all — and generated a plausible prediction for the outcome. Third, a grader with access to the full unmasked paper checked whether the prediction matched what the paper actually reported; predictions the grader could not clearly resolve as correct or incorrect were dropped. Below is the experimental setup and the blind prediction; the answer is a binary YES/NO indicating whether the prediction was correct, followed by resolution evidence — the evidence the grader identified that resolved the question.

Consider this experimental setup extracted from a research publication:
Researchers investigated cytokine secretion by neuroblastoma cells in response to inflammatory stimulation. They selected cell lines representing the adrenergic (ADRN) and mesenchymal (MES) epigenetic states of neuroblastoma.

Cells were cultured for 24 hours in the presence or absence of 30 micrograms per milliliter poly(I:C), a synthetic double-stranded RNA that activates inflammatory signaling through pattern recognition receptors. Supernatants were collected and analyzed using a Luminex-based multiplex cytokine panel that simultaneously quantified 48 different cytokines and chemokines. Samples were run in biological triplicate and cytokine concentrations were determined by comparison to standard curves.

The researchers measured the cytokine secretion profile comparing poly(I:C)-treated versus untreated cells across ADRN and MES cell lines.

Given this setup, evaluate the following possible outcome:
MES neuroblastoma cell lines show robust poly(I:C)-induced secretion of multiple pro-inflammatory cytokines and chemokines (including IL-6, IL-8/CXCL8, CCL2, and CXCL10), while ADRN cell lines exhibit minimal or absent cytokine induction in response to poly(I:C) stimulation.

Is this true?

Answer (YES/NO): YES